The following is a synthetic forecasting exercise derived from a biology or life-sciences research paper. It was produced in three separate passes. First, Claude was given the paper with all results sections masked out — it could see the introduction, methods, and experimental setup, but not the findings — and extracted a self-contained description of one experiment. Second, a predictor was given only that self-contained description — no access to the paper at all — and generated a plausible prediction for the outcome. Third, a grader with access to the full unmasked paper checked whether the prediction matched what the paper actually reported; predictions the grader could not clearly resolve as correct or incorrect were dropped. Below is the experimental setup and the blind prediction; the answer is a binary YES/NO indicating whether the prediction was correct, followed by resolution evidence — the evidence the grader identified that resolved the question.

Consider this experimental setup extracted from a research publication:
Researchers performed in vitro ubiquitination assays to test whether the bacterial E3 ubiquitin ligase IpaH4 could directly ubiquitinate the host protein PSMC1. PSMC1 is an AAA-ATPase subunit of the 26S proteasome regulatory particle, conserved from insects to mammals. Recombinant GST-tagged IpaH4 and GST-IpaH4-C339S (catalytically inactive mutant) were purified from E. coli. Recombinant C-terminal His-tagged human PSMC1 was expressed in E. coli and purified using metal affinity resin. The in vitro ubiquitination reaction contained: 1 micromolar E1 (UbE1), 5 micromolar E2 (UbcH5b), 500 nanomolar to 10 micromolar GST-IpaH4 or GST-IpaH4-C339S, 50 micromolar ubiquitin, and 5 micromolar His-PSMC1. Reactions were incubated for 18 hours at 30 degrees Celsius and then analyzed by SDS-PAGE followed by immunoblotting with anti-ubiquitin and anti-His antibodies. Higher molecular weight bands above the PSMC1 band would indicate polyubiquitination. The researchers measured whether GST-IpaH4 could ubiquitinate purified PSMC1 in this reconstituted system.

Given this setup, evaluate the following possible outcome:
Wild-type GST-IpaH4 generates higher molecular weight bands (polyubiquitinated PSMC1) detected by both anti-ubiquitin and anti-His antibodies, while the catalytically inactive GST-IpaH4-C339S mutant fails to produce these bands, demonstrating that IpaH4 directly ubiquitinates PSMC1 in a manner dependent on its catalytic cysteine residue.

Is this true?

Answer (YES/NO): YES